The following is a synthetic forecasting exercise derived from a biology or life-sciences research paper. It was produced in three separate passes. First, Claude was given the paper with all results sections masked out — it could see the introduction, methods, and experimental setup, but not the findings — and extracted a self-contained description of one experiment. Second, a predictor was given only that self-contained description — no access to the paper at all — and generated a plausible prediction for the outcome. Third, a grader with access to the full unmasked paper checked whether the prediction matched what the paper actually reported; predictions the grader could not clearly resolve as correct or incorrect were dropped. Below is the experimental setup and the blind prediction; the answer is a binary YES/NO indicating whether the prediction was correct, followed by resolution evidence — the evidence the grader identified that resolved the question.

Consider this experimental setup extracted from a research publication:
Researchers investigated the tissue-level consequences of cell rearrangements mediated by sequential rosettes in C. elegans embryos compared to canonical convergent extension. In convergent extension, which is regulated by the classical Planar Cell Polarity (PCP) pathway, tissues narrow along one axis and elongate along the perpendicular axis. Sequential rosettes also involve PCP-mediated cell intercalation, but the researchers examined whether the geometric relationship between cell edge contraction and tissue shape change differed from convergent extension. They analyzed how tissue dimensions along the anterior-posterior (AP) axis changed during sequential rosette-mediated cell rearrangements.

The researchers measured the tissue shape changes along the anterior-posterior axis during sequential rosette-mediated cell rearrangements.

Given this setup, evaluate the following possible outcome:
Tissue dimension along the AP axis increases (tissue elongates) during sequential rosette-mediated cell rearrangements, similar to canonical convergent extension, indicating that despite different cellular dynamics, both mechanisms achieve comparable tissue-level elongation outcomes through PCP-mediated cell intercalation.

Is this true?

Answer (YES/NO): NO